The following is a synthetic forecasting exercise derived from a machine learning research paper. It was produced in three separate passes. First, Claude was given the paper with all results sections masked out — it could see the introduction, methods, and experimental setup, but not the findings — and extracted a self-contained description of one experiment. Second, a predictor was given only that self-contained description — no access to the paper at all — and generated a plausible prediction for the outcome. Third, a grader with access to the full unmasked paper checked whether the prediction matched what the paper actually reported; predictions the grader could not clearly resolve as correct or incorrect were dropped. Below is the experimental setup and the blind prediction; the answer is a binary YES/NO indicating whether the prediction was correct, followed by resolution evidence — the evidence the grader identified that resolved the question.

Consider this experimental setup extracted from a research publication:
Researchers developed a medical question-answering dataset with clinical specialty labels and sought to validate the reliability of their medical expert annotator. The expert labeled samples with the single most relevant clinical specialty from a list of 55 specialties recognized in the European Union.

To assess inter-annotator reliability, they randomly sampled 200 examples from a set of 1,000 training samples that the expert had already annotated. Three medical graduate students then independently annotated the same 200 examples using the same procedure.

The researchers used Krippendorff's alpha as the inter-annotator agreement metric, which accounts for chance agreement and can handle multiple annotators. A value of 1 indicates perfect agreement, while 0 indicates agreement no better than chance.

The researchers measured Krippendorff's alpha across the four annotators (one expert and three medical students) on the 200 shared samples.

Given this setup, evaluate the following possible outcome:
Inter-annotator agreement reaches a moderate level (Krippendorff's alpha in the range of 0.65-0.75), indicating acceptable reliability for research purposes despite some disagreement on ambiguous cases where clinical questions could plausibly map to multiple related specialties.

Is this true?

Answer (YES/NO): NO